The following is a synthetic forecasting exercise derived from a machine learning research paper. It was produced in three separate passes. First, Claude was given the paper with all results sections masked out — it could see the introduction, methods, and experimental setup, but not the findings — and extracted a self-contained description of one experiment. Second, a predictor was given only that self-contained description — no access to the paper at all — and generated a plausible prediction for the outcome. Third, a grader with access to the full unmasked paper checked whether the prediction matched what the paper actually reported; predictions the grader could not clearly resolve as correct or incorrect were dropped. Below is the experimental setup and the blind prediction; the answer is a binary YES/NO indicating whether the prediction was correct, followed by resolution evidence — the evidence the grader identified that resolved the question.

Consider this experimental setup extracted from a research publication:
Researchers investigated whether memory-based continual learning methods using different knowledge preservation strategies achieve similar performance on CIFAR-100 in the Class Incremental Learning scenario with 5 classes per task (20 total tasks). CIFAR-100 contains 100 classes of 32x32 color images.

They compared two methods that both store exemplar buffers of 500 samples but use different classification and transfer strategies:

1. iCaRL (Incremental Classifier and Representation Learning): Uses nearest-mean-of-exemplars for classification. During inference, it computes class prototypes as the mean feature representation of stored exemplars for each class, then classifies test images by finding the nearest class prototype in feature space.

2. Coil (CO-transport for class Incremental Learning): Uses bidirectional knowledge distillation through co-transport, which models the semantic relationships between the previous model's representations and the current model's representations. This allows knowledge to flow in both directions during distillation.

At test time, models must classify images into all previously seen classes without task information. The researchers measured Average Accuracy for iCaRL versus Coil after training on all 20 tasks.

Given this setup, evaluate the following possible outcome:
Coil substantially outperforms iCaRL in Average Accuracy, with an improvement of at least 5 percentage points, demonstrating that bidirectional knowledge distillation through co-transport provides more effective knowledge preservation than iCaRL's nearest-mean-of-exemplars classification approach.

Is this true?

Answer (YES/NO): NO